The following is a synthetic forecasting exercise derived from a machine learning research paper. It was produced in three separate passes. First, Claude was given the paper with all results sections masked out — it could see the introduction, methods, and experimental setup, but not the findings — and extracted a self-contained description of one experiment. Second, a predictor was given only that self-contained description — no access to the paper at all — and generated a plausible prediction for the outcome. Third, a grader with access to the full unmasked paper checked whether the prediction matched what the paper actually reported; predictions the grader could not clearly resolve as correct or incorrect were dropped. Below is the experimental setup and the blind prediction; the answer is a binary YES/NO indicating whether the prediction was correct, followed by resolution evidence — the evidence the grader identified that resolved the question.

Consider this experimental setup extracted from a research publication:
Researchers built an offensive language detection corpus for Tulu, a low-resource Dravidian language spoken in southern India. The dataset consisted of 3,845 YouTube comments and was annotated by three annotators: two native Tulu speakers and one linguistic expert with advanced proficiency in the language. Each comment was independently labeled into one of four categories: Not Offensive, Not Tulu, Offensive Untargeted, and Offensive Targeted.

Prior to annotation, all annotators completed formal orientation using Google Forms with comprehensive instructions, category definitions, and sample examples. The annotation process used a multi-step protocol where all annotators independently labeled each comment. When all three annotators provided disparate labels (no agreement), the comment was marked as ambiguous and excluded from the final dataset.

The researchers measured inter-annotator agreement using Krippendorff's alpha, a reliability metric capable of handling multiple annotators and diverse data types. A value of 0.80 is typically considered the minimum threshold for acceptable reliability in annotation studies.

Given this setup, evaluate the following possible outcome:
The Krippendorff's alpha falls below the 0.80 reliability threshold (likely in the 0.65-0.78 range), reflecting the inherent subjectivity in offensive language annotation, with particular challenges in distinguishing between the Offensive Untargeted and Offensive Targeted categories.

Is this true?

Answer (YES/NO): NO